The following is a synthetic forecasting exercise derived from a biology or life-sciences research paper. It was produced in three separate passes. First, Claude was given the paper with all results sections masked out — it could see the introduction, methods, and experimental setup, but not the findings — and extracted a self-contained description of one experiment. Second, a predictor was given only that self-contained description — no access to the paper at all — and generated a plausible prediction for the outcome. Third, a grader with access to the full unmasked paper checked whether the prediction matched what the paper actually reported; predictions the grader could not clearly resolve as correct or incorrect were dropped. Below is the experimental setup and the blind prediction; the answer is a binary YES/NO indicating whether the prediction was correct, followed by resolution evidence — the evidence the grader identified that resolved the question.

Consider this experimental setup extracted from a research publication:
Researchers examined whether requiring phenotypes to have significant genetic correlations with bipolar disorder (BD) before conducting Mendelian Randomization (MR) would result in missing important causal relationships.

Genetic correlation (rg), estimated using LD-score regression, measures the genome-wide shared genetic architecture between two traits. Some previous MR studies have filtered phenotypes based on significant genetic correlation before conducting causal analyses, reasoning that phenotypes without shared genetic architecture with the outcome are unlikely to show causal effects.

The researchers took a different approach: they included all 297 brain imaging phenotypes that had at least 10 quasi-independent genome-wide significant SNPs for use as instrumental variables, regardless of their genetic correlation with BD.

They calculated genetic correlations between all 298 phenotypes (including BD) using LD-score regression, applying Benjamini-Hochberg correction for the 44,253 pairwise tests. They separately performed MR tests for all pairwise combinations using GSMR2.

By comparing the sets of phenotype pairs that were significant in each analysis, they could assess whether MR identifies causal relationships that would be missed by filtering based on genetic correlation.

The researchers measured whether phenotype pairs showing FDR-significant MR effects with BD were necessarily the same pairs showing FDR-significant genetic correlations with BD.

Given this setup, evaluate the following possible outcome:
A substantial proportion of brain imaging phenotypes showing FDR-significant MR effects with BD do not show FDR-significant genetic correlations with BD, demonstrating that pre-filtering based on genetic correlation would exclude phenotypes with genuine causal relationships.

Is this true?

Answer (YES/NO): YES